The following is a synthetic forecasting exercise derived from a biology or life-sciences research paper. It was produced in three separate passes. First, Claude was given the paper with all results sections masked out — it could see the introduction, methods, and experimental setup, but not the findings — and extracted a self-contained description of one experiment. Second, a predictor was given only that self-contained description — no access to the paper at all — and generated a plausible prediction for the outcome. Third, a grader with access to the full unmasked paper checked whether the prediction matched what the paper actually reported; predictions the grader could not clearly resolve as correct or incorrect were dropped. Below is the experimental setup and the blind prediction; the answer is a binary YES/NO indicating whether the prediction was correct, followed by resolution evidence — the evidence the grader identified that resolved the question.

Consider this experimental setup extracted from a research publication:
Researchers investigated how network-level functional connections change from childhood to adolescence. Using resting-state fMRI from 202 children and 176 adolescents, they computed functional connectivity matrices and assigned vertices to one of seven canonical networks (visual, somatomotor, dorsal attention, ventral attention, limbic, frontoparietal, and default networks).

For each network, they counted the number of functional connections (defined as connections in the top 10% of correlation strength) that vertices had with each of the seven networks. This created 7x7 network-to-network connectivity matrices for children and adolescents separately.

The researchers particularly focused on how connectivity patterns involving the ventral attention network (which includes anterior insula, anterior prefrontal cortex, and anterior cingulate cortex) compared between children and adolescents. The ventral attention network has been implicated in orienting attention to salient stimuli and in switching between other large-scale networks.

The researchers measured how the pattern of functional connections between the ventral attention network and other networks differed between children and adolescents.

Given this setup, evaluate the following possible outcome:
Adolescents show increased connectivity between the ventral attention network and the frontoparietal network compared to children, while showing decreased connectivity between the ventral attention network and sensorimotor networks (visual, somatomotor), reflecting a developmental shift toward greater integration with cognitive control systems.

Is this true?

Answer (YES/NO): NO